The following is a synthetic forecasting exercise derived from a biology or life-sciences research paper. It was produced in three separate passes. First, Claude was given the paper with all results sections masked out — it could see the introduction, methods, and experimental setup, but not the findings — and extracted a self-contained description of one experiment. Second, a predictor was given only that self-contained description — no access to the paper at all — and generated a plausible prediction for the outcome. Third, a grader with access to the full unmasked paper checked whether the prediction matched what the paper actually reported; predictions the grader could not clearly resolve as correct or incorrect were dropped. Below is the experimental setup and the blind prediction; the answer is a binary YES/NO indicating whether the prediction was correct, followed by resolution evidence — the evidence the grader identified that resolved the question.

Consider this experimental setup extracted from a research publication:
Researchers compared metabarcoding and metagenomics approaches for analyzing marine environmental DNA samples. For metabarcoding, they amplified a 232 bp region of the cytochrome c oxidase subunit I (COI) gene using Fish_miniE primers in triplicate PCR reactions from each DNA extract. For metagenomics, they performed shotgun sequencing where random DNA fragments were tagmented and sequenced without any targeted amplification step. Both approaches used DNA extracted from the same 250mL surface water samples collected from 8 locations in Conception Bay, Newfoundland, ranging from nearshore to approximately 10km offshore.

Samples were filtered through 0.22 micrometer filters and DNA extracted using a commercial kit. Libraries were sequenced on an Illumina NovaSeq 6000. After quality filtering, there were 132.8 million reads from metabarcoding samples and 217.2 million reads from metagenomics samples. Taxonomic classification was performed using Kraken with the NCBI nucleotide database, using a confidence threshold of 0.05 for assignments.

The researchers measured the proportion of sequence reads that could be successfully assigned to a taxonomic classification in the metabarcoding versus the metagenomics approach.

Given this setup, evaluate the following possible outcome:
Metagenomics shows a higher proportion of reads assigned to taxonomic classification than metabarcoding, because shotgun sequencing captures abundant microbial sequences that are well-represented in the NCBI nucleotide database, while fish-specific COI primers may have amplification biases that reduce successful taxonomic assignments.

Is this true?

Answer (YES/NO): NO